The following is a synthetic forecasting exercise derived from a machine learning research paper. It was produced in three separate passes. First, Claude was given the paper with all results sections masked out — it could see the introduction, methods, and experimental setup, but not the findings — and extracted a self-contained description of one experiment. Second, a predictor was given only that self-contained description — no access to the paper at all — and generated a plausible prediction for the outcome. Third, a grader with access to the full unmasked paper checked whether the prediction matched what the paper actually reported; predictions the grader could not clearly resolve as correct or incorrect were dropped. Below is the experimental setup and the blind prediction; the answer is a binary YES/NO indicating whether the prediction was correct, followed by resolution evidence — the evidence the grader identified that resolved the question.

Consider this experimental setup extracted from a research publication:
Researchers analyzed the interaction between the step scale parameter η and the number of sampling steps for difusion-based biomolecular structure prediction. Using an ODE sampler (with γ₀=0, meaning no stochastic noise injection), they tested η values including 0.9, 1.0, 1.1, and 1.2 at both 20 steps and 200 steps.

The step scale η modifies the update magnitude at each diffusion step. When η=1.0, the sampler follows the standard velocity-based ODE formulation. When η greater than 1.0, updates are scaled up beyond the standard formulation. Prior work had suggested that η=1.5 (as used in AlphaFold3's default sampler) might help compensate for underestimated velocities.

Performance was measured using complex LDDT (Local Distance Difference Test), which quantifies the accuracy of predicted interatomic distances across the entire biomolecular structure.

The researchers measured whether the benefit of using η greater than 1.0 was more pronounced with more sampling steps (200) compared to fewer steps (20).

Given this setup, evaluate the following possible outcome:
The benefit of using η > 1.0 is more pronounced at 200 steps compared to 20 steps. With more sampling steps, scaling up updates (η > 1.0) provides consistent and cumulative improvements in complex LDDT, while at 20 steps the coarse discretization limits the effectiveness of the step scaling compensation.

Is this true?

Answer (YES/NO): YES